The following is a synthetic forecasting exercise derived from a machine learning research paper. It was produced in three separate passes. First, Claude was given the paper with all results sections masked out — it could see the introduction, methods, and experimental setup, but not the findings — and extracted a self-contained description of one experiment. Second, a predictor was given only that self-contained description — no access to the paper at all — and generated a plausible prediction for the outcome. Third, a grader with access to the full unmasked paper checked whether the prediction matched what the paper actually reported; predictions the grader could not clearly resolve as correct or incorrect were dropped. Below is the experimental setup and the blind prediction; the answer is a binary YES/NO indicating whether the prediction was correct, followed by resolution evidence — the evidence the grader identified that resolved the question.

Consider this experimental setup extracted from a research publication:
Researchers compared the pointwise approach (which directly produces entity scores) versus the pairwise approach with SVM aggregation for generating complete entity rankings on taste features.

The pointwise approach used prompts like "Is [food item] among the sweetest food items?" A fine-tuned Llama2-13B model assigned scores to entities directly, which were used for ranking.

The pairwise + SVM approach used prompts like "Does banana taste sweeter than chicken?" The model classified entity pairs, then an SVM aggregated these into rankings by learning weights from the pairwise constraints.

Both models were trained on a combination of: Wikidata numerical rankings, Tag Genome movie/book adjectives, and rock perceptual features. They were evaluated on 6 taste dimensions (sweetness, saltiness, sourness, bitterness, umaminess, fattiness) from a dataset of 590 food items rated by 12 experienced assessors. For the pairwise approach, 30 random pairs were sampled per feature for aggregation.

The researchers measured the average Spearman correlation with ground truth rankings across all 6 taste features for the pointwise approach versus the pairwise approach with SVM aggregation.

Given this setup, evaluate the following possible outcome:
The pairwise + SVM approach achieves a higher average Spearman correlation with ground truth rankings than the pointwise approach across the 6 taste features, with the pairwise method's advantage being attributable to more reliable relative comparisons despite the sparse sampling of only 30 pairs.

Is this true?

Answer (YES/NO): YES